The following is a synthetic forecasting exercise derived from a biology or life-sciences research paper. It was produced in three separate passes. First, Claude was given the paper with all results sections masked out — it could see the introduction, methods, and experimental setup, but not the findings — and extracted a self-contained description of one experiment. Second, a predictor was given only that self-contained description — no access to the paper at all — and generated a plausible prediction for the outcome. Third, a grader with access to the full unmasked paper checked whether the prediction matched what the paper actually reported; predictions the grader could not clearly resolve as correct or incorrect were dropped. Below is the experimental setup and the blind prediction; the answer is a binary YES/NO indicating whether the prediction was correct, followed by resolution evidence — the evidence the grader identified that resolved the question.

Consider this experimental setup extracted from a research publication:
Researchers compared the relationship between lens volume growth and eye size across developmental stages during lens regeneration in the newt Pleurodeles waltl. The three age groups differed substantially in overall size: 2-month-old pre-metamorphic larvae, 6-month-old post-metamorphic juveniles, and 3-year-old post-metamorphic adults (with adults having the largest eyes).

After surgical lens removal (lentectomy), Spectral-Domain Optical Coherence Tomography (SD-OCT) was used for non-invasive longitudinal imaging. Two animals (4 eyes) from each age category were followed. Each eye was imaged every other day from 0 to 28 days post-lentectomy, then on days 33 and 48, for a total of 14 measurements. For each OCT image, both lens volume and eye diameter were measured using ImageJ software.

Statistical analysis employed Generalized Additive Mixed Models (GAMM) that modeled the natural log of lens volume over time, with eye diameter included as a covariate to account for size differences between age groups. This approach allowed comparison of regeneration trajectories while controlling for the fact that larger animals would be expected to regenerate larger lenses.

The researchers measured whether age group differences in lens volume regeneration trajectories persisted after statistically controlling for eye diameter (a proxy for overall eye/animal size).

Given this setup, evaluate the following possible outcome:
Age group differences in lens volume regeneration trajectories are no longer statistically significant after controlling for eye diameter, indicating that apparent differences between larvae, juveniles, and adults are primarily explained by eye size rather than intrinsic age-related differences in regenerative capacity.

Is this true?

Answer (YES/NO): NO